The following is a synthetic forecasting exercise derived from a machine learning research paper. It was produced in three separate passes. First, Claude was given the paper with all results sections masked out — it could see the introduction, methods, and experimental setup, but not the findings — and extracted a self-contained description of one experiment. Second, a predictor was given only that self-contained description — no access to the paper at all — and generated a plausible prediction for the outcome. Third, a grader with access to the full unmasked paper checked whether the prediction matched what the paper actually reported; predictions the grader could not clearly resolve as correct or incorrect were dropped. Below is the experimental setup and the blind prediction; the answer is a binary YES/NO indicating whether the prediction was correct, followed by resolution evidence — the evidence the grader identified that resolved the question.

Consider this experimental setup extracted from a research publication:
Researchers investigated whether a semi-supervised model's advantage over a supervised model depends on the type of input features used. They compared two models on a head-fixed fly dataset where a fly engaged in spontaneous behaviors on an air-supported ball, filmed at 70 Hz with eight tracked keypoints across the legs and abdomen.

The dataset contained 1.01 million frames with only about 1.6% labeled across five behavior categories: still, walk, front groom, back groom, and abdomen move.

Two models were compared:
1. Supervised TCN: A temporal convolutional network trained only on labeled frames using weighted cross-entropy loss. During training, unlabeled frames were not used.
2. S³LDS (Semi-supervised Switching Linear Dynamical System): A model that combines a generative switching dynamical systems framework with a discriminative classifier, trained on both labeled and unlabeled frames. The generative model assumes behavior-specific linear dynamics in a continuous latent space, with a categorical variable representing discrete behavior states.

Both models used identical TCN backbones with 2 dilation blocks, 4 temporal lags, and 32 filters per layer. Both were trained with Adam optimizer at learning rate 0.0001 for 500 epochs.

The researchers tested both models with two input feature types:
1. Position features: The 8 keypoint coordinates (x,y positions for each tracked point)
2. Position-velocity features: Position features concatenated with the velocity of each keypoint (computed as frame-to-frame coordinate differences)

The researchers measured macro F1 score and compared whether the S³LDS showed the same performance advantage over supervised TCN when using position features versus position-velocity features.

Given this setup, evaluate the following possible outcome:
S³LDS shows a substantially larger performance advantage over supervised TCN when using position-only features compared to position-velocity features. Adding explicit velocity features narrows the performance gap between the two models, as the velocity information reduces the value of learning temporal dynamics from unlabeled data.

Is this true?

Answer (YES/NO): YES